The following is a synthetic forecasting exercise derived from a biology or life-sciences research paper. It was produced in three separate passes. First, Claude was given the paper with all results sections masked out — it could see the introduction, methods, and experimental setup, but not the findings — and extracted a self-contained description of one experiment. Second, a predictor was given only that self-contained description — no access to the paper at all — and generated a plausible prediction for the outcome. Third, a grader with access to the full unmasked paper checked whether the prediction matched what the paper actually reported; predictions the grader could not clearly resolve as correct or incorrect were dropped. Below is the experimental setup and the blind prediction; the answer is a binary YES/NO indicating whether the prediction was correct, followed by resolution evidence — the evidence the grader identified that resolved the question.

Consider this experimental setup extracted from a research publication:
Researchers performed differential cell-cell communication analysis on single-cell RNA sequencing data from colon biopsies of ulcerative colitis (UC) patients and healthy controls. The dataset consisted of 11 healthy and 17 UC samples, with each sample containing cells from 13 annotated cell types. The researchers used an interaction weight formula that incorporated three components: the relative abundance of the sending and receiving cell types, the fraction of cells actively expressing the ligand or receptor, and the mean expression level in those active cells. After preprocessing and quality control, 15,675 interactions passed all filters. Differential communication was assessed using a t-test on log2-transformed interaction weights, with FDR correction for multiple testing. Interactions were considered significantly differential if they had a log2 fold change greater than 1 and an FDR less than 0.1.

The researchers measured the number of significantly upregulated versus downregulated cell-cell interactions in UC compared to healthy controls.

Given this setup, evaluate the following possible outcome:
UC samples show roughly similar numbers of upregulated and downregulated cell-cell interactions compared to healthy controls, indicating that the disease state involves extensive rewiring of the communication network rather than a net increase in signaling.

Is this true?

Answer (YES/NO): NO